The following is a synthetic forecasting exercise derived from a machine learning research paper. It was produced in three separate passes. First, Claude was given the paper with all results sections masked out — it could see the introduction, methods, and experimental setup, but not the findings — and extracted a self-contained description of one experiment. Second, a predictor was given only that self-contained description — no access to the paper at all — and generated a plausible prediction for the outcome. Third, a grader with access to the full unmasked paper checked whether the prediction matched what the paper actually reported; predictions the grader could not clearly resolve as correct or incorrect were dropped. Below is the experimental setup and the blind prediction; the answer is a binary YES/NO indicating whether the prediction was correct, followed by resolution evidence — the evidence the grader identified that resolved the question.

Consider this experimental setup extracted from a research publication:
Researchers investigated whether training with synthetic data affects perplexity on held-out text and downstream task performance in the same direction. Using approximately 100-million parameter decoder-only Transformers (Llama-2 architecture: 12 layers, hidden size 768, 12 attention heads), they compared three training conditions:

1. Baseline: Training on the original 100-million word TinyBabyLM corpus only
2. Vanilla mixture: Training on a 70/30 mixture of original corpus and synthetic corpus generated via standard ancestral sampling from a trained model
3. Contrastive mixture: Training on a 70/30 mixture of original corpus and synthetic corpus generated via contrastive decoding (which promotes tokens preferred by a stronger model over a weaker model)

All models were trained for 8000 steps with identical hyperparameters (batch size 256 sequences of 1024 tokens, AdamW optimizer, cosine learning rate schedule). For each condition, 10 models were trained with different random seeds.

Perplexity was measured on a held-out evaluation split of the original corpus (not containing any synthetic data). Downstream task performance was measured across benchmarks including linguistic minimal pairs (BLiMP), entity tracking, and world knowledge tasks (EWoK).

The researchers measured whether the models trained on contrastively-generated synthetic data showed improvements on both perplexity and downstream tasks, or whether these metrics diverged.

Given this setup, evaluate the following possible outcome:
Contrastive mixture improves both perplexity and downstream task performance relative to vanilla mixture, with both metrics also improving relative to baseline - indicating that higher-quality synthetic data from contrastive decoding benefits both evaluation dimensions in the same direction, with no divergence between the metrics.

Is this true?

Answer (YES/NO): NO